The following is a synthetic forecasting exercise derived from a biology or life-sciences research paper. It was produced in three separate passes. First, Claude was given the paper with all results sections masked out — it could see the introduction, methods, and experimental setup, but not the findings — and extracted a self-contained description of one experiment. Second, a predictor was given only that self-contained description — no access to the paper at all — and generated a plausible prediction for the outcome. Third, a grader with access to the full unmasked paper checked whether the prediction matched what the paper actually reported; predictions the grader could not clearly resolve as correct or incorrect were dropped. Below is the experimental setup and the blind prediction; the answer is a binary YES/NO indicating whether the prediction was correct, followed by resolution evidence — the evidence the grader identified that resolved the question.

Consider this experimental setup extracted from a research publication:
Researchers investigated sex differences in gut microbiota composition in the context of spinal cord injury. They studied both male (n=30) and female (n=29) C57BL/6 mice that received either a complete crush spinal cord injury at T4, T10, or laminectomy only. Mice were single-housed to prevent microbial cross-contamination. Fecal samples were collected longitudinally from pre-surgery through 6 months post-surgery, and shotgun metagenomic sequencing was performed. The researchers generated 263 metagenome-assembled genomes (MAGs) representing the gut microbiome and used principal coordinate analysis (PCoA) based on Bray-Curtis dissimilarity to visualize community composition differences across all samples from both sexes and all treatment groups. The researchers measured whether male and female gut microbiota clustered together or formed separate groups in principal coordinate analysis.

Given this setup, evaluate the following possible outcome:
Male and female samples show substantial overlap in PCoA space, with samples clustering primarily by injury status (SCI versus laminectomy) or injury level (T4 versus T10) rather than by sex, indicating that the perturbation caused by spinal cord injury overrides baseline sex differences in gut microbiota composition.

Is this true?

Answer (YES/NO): NO